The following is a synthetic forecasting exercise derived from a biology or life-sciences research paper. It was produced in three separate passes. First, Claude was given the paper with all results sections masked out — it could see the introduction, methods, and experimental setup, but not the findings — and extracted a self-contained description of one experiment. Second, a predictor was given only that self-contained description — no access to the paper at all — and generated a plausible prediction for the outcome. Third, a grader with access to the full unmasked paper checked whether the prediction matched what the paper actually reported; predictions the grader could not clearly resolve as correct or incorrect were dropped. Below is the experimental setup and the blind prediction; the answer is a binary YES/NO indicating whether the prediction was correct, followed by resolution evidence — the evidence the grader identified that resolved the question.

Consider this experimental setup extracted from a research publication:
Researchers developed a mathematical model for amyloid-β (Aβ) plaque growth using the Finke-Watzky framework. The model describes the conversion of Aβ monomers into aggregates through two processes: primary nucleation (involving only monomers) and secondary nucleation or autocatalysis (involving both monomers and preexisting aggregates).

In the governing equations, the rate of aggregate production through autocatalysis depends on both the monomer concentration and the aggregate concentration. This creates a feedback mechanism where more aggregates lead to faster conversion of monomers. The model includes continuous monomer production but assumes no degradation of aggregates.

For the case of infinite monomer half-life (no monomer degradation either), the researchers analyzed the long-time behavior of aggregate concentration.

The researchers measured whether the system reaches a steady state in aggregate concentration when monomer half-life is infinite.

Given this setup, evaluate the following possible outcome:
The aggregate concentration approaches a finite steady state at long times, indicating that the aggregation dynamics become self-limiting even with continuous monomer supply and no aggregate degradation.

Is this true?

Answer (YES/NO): NO